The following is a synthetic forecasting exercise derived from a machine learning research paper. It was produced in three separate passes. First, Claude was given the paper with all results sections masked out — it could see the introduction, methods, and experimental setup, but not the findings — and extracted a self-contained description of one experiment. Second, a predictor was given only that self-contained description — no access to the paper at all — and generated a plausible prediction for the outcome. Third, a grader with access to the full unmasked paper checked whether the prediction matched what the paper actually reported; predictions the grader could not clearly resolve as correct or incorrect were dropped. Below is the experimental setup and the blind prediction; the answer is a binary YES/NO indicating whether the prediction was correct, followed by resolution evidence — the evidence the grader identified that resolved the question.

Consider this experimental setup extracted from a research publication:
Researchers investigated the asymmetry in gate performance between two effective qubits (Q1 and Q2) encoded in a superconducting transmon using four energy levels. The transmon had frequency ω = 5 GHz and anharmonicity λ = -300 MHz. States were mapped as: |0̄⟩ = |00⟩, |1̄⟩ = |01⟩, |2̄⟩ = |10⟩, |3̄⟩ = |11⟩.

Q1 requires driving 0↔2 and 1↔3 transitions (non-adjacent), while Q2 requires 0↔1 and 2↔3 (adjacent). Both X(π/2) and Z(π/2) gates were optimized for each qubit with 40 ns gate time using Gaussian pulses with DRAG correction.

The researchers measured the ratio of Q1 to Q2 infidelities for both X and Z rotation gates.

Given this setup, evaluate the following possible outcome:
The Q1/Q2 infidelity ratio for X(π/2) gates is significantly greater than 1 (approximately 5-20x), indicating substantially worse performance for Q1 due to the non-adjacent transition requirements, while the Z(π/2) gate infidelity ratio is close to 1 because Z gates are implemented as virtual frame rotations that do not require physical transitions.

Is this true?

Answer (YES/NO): NO